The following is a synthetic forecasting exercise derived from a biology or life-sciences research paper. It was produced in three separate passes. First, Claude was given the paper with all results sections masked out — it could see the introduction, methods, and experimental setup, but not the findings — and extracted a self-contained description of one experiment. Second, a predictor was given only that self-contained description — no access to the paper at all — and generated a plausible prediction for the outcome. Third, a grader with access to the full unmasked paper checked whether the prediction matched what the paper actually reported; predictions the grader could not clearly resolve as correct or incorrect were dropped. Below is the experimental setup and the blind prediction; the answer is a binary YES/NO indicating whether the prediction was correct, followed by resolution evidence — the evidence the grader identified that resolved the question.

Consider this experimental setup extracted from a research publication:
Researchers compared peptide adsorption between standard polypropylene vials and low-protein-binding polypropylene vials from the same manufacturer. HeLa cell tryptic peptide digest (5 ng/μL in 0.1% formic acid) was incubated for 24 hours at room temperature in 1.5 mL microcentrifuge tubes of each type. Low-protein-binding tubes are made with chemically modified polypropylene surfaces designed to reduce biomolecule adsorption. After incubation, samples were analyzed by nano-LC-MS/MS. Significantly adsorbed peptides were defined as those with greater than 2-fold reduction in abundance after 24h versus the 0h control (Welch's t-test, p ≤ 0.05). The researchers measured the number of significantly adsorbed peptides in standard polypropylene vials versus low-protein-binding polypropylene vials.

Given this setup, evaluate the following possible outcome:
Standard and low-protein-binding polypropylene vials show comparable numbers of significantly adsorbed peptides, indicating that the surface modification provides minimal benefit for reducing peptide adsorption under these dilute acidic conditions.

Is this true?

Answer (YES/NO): NO